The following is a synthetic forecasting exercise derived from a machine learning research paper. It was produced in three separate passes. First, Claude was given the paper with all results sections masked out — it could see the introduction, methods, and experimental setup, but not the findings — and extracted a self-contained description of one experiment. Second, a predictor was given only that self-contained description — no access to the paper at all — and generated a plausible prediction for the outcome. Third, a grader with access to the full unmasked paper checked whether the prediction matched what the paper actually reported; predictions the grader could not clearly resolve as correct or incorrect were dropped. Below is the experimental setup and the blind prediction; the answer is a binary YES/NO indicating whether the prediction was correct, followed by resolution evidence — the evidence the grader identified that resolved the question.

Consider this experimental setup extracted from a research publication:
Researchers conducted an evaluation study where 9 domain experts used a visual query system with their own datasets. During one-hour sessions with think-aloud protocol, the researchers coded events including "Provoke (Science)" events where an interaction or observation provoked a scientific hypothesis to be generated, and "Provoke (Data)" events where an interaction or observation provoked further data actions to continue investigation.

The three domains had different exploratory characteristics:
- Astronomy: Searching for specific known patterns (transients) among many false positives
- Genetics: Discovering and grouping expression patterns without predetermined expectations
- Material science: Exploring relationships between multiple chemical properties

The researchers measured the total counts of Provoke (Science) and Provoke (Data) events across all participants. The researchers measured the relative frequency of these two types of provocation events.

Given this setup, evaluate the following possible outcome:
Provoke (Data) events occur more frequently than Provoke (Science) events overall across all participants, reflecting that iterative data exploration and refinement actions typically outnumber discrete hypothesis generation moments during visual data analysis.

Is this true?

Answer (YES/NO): YES